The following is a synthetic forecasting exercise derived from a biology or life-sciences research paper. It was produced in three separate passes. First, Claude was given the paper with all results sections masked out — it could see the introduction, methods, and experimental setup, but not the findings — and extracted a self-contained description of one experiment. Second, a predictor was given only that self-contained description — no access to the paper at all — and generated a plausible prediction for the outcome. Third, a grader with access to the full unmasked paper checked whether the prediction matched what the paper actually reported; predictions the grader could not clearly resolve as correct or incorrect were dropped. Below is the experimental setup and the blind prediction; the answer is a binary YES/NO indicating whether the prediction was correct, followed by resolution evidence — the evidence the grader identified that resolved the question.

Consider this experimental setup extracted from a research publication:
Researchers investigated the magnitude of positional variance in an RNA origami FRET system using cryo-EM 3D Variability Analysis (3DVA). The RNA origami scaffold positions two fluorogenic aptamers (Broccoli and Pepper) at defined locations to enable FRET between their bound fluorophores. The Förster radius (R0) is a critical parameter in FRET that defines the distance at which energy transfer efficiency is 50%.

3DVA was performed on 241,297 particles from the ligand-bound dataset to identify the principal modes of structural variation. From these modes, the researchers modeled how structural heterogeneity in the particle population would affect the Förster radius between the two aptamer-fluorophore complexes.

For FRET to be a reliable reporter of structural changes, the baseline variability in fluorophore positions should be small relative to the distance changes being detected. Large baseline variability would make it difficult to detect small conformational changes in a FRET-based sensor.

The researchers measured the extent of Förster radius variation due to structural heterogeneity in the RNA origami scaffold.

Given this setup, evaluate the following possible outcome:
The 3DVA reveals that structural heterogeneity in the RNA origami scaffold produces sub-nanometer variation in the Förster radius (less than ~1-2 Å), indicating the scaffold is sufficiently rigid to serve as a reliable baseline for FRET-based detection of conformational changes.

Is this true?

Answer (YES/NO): NO